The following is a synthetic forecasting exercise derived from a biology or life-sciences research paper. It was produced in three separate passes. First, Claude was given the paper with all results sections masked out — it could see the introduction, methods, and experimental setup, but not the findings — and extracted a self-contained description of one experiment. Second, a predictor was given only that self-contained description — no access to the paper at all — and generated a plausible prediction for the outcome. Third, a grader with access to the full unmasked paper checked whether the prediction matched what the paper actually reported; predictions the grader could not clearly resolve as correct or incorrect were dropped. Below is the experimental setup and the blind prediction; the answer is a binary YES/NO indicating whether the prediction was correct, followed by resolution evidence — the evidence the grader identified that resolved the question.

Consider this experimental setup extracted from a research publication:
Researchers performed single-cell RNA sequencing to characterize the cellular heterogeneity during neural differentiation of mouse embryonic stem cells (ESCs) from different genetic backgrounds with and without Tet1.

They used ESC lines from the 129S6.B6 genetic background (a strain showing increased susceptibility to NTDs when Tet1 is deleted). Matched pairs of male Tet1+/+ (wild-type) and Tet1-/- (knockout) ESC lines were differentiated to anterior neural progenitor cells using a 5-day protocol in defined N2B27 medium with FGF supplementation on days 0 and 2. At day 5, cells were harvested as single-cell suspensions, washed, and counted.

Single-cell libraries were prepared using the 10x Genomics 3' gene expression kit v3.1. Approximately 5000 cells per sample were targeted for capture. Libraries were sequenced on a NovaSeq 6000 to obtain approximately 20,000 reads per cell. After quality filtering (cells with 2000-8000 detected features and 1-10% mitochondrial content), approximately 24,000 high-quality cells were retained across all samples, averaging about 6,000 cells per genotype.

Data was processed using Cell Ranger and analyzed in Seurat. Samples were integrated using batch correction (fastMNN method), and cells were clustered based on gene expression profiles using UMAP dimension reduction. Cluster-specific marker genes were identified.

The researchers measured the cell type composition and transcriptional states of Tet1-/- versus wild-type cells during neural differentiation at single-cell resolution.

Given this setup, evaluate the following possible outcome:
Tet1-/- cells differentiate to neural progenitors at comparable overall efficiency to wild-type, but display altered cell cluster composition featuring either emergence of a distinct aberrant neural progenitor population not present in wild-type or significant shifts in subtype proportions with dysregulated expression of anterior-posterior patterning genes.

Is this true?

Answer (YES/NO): NO